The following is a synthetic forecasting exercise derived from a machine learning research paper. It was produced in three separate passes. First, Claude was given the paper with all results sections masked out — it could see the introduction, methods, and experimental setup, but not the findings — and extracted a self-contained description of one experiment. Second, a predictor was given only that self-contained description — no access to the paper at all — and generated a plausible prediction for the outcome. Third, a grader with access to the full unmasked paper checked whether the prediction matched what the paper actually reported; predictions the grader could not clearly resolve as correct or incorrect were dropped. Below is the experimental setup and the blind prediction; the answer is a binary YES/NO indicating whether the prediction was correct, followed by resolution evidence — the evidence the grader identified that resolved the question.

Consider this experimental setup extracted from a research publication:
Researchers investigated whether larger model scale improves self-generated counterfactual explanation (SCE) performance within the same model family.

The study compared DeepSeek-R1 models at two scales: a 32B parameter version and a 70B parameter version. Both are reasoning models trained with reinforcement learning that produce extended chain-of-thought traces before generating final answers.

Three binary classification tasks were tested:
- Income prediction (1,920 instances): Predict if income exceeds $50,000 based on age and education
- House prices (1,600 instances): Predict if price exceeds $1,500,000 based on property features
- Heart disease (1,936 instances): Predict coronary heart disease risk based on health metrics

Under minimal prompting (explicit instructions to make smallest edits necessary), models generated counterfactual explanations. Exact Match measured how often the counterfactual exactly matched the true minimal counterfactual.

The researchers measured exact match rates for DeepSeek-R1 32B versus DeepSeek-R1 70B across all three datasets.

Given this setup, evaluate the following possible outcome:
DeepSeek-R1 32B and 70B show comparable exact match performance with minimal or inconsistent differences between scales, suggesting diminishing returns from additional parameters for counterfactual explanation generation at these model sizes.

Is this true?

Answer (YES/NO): YES